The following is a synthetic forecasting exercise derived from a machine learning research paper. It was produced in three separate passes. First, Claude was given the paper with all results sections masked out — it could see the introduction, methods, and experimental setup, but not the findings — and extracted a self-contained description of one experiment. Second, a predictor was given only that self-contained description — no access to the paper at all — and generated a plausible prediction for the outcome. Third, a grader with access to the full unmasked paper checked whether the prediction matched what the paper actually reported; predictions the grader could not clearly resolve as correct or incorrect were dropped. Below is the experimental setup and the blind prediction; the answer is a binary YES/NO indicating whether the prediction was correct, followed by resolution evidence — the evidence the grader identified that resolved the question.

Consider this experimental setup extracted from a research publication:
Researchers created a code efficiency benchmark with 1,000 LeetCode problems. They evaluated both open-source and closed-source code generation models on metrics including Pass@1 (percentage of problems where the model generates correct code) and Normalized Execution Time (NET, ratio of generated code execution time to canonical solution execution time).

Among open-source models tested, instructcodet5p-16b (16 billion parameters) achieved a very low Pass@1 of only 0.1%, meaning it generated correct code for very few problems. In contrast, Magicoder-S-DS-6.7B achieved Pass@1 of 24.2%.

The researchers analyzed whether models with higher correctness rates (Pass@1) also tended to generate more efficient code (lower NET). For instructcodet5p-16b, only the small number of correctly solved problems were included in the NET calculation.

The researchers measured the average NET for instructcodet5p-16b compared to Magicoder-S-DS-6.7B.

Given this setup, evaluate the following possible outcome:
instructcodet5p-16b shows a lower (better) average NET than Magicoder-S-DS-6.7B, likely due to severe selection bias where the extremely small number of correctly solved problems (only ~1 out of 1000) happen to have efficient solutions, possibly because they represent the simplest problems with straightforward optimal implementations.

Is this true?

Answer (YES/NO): YES